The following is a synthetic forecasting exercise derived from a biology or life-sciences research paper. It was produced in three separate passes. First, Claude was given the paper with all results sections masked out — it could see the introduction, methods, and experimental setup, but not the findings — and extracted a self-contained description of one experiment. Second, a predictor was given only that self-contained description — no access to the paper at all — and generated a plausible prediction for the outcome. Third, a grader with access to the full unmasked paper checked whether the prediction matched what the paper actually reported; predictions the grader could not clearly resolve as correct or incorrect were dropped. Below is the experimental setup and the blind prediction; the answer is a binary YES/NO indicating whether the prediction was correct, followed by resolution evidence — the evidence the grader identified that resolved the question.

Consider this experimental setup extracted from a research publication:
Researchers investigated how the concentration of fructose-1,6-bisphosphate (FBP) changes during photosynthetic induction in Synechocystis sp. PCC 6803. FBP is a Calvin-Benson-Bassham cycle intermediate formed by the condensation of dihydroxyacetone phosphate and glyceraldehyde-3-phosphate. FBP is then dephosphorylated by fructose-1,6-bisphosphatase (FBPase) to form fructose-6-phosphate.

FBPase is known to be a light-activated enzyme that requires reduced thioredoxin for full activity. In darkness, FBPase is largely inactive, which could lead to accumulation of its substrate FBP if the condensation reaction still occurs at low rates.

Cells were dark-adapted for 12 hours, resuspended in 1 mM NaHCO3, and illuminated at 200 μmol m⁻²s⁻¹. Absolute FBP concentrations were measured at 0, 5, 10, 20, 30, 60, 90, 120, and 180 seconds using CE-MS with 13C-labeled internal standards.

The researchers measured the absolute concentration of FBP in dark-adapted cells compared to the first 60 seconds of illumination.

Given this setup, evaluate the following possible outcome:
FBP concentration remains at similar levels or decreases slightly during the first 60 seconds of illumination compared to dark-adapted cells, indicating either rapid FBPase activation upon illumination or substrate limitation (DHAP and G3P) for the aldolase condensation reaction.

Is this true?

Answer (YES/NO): NO